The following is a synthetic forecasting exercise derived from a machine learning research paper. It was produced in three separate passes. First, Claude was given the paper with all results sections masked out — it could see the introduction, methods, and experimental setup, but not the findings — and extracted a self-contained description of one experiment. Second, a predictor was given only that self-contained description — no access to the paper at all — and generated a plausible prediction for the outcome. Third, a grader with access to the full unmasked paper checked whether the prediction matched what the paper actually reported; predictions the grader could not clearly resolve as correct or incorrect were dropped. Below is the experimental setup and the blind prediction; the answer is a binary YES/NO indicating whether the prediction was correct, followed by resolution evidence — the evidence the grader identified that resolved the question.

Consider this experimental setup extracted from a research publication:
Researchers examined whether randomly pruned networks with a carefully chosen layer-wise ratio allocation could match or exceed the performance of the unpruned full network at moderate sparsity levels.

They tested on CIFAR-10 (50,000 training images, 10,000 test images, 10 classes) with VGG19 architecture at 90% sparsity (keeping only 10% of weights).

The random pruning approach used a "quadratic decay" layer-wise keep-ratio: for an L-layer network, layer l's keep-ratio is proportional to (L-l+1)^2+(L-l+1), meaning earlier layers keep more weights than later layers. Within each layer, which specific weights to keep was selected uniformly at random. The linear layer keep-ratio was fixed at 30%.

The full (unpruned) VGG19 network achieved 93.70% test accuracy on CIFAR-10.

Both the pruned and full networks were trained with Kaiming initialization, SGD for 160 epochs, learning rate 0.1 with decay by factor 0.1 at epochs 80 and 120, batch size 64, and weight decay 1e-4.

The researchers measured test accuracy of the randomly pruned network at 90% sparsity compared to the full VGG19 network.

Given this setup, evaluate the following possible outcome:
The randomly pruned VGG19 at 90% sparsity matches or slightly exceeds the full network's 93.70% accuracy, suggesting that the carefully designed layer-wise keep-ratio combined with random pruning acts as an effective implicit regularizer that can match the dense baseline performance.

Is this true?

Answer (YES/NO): YES